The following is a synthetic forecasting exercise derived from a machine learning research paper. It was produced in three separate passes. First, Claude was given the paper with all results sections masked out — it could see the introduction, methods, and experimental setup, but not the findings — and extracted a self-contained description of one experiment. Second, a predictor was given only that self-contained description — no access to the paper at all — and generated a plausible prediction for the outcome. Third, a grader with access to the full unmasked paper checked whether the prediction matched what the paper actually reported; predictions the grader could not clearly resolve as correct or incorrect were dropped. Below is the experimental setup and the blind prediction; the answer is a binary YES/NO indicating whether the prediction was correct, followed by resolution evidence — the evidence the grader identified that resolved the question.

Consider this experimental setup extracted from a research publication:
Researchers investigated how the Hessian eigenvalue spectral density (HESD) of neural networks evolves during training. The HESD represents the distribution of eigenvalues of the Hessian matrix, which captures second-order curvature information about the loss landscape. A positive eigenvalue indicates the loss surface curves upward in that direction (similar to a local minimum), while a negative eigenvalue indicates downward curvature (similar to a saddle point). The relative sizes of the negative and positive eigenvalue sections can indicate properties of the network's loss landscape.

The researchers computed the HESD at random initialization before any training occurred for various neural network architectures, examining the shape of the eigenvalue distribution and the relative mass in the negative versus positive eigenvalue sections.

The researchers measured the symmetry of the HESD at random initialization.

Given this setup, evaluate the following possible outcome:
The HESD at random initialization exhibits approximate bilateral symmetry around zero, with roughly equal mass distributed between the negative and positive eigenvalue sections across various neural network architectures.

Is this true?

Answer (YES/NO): YES